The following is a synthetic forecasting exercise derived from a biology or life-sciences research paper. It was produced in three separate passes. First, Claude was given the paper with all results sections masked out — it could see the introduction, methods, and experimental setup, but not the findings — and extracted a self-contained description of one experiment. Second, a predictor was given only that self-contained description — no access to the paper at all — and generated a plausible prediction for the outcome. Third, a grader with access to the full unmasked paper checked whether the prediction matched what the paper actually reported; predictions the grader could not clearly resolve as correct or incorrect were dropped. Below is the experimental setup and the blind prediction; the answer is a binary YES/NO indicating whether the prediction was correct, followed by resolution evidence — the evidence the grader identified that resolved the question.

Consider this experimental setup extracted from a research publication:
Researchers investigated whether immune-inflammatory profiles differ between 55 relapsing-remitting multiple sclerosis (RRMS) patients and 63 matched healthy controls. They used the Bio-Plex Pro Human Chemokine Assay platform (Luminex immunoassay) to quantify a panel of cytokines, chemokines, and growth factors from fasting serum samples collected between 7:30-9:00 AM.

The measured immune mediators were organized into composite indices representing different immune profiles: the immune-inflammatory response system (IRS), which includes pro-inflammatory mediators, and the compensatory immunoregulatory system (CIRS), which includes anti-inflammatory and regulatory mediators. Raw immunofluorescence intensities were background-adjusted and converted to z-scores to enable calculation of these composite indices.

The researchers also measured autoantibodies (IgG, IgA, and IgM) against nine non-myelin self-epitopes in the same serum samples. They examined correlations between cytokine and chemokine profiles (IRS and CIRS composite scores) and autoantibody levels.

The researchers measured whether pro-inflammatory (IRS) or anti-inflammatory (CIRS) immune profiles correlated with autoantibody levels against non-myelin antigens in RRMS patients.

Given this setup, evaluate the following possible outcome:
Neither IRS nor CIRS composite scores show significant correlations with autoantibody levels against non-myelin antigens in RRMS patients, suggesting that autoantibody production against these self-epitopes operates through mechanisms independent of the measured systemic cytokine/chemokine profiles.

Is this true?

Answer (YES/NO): NO